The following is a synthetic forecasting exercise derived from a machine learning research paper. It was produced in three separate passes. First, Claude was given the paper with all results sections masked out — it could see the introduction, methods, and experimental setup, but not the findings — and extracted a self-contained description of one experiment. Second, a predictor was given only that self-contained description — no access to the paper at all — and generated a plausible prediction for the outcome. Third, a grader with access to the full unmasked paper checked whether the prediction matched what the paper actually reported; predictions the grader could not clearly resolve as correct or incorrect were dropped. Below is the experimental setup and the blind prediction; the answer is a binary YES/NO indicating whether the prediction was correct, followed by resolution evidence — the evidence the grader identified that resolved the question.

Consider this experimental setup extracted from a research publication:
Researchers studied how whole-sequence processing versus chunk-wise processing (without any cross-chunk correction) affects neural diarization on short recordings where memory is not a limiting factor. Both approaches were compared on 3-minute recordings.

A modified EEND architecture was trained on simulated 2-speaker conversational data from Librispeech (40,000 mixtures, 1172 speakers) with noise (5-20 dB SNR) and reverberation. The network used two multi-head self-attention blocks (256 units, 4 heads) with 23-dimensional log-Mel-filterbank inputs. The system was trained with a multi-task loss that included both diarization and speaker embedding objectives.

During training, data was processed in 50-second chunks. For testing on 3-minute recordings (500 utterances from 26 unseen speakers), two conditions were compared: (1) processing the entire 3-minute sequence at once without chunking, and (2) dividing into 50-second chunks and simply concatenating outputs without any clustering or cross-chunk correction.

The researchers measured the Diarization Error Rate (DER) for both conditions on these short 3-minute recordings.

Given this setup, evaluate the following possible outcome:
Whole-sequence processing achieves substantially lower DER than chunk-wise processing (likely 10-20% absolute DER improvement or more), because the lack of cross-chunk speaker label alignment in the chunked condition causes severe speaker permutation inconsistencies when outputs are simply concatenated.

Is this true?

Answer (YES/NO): NO